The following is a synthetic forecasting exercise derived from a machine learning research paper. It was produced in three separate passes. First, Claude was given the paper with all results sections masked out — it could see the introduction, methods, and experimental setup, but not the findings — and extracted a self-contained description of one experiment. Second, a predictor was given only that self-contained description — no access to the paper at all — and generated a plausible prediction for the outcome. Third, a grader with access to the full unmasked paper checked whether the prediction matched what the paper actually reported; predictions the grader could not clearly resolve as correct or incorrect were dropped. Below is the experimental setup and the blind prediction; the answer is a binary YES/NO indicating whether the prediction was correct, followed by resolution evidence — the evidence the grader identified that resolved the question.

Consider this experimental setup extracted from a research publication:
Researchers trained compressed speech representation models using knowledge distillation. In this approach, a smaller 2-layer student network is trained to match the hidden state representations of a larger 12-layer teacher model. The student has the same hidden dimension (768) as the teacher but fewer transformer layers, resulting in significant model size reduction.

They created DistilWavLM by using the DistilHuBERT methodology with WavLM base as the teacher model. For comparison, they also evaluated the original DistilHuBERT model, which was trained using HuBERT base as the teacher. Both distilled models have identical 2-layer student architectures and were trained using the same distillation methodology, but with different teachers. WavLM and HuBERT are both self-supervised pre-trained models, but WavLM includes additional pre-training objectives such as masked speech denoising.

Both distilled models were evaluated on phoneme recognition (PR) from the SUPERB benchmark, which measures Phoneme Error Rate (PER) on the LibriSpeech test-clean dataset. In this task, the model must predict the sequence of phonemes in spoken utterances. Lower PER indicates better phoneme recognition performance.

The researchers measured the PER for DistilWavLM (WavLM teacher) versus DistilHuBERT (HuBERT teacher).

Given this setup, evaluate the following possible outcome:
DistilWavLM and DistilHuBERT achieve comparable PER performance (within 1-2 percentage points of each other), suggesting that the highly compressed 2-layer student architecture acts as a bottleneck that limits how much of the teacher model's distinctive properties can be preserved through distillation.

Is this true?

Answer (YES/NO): NO